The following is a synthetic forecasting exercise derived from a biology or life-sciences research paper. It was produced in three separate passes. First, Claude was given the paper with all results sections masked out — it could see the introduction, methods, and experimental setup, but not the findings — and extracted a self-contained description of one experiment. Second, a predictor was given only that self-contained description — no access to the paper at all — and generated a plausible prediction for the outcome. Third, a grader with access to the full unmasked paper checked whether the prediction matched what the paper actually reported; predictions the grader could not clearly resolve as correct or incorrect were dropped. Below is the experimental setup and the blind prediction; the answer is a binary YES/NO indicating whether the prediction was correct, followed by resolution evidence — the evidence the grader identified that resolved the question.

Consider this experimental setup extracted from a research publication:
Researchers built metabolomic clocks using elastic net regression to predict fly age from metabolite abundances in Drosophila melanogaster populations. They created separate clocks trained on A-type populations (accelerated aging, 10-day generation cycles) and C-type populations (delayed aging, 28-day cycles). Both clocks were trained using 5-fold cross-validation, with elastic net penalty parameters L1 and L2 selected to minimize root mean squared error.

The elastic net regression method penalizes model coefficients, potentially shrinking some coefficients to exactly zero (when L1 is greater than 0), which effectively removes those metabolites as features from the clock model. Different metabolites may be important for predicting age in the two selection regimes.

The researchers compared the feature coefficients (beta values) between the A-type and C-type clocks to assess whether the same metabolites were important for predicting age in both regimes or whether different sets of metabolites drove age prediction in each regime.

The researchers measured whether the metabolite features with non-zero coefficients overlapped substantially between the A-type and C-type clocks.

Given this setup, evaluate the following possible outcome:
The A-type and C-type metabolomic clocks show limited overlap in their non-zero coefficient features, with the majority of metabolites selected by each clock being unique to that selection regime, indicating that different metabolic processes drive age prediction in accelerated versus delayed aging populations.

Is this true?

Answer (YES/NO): YES